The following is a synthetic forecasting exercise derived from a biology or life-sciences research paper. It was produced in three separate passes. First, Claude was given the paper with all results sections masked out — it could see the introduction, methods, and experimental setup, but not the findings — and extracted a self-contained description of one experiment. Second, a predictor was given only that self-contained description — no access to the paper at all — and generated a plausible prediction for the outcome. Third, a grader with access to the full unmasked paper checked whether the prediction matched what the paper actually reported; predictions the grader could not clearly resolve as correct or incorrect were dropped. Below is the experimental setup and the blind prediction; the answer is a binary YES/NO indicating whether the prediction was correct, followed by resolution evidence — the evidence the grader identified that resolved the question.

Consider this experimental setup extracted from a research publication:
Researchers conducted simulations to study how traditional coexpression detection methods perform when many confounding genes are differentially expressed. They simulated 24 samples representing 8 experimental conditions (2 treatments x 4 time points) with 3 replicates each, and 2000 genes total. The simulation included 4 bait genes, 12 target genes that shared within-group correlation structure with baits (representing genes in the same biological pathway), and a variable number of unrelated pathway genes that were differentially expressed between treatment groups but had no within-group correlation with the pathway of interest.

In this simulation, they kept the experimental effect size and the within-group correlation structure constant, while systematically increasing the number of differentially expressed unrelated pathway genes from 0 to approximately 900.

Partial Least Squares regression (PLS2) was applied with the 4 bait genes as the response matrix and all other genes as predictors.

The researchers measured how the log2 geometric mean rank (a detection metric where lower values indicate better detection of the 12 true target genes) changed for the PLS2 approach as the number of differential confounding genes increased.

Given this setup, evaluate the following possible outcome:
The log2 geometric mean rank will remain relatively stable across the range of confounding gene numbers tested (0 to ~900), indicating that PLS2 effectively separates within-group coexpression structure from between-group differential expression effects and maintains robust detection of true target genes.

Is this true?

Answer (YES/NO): NO